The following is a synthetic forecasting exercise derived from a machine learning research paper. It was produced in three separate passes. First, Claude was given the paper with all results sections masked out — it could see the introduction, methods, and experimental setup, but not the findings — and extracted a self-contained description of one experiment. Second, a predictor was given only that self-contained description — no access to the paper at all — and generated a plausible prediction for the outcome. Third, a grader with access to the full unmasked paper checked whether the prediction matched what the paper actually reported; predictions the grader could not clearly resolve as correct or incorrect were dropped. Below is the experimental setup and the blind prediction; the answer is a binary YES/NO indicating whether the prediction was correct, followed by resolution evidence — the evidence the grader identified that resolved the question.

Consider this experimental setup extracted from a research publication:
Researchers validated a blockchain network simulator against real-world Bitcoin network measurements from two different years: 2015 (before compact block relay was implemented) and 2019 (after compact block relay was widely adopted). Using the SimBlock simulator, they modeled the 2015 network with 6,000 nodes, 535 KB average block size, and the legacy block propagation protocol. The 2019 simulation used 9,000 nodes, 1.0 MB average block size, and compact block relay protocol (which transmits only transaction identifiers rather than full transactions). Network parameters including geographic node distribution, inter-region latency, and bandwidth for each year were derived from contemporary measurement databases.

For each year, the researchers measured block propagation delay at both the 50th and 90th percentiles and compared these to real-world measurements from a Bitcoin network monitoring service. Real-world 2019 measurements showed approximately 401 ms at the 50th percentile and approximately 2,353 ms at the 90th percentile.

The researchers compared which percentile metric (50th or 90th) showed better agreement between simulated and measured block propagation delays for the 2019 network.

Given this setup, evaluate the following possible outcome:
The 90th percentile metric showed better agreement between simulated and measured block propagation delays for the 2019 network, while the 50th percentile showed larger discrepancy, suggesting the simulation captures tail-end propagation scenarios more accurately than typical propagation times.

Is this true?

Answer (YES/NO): YES